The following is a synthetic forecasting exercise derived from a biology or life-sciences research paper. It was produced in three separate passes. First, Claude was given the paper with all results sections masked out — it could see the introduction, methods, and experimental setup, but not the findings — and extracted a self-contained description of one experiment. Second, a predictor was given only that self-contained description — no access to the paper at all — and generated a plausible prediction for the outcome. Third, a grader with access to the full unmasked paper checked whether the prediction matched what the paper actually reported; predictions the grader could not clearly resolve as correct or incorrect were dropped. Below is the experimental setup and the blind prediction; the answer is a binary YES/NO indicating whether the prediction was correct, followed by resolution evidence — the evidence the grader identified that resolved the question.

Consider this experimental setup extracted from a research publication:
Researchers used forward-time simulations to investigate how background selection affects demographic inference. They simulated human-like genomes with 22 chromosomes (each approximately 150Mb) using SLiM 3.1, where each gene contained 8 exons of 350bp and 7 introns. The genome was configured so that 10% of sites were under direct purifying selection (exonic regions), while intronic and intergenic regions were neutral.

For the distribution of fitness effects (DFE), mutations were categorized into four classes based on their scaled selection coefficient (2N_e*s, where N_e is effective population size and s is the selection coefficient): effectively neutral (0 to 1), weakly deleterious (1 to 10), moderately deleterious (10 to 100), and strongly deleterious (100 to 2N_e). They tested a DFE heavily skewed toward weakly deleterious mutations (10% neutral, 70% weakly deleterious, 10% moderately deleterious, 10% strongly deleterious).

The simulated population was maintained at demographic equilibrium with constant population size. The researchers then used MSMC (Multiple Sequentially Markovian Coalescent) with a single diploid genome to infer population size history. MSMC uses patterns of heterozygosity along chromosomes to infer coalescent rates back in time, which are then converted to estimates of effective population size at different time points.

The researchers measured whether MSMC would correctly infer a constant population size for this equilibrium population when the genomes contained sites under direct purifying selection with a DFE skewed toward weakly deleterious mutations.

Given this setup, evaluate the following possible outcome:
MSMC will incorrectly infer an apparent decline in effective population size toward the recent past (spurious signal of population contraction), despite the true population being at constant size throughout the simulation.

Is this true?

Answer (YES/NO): NO